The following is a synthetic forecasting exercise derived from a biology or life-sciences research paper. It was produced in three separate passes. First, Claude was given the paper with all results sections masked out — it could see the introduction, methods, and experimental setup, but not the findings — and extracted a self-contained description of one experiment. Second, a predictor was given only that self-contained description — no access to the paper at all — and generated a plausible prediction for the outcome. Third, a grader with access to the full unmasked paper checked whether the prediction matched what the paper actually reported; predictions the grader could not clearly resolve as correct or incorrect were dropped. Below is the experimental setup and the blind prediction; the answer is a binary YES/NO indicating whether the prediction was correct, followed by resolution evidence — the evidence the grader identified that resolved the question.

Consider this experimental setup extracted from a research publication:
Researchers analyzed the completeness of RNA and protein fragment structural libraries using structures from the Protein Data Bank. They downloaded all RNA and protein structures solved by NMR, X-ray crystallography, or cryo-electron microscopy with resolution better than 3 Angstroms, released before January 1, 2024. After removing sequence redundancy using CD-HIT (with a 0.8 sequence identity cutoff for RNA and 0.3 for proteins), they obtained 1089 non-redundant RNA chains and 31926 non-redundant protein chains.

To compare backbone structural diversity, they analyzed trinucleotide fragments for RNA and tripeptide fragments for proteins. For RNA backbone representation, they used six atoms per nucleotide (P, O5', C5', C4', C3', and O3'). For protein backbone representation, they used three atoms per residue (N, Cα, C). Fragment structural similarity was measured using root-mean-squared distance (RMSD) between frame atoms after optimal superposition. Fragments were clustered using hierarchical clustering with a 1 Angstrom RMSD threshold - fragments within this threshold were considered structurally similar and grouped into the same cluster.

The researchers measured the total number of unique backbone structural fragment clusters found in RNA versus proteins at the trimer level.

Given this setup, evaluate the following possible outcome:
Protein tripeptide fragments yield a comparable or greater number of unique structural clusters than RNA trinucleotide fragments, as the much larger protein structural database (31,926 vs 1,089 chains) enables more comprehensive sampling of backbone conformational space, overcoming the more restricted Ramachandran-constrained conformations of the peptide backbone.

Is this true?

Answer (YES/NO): YES